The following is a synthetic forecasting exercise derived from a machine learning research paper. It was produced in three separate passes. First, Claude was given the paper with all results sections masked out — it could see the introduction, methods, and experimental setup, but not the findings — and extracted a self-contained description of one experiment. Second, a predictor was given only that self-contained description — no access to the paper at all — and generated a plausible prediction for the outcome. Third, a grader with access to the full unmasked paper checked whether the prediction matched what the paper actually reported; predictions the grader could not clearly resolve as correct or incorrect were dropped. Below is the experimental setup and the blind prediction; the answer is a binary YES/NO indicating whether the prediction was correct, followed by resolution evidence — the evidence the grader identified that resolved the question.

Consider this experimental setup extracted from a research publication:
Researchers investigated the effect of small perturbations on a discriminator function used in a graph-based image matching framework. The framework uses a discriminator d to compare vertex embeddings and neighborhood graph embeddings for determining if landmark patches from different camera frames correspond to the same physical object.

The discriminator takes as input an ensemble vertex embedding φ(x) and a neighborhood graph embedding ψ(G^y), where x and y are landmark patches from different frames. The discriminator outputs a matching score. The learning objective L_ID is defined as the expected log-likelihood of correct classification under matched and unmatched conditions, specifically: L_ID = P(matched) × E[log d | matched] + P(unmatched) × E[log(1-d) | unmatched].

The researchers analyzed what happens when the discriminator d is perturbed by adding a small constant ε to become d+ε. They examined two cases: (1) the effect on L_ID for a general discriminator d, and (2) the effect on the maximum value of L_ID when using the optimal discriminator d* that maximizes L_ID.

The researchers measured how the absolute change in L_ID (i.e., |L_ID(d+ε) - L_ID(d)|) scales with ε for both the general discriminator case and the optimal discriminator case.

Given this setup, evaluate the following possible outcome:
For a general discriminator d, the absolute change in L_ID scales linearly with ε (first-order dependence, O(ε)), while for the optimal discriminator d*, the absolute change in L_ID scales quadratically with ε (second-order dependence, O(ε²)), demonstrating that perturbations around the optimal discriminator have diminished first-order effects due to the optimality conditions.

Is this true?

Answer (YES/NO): YES